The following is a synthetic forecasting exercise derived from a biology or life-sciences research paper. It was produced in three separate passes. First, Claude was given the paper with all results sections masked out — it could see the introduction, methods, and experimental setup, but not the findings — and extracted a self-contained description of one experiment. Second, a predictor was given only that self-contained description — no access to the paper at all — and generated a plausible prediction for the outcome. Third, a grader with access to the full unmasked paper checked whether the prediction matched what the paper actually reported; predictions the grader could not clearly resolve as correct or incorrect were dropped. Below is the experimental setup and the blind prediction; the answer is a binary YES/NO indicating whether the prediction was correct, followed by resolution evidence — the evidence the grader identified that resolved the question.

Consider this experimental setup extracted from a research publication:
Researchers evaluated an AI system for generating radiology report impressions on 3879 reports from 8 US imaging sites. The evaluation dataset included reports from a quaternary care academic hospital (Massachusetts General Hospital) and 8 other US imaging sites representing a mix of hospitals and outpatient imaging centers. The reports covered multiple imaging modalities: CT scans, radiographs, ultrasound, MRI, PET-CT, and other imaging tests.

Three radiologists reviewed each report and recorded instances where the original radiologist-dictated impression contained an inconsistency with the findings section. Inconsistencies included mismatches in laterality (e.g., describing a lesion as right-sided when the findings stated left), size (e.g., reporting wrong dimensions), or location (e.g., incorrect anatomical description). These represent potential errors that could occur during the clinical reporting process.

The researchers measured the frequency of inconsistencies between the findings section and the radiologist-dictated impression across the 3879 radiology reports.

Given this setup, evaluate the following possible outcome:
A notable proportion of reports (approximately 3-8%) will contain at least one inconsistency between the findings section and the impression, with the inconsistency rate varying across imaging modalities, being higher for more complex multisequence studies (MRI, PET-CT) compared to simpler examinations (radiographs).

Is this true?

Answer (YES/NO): NO